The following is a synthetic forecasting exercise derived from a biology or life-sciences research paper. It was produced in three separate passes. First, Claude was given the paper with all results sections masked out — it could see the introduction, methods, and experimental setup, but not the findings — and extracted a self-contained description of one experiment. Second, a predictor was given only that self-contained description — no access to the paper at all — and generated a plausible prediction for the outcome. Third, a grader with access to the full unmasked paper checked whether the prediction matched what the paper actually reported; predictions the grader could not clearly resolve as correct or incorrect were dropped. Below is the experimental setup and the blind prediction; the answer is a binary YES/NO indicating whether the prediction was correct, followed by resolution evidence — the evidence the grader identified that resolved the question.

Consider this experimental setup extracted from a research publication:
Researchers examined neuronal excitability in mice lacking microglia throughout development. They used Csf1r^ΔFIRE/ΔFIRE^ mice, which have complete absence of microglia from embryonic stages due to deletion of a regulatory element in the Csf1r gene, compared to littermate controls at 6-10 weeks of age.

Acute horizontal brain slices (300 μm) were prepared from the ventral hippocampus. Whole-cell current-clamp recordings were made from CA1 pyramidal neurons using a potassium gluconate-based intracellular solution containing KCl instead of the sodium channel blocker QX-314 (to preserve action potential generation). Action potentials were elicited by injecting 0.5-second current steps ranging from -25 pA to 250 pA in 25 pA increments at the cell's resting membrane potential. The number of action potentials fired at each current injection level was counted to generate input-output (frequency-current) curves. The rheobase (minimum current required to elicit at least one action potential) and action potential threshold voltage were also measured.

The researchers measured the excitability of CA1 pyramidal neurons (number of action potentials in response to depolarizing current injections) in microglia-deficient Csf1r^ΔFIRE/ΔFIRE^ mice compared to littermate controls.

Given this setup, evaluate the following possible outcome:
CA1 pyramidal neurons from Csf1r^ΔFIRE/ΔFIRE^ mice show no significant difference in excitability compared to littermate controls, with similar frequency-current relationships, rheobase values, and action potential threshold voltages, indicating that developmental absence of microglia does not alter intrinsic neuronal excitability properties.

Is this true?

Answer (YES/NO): NO